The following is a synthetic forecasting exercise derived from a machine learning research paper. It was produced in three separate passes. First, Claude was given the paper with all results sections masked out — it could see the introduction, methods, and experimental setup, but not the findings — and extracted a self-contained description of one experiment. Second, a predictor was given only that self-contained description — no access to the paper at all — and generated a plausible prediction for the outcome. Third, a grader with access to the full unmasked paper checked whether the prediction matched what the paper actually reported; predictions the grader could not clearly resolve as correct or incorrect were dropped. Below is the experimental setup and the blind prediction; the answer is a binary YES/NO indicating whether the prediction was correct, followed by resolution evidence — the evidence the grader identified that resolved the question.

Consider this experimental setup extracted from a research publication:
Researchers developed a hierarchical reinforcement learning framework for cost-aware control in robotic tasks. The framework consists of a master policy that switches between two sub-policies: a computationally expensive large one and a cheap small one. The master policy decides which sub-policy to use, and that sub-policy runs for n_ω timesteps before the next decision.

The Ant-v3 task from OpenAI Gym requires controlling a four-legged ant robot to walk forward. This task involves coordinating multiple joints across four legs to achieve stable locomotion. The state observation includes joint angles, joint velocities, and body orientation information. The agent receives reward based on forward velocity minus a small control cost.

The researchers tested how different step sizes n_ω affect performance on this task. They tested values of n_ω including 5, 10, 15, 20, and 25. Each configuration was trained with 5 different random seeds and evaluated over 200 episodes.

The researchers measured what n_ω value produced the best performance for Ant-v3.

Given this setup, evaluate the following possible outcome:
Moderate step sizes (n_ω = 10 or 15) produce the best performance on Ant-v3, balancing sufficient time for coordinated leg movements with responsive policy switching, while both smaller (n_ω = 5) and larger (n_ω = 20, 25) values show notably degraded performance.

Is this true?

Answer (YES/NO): NO